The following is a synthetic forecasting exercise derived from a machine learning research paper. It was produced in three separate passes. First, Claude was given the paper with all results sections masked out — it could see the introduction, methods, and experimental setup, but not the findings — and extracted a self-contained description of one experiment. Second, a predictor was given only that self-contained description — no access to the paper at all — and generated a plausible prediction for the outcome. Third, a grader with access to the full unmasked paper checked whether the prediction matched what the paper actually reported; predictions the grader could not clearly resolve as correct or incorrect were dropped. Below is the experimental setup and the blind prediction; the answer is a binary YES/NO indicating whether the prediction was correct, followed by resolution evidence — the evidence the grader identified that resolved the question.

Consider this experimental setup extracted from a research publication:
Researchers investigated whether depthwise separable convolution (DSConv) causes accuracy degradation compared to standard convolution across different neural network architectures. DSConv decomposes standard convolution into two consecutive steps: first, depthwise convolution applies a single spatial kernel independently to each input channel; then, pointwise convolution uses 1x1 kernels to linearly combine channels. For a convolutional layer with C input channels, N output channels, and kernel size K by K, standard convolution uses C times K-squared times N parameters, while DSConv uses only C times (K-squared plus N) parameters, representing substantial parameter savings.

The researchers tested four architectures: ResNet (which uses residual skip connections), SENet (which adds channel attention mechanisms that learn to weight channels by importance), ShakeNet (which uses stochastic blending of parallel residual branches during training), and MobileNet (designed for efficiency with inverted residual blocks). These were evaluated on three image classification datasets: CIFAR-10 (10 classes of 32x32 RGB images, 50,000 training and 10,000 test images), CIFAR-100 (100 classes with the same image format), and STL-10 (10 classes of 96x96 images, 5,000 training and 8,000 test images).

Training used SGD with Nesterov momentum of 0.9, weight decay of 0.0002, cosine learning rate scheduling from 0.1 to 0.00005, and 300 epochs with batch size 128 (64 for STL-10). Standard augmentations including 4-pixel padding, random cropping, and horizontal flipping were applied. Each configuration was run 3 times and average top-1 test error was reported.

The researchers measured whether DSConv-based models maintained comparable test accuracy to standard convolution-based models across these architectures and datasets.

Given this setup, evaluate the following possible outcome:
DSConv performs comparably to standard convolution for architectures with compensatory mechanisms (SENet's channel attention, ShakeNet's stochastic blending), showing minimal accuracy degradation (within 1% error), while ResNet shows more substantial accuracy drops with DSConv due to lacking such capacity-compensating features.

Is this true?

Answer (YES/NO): NO